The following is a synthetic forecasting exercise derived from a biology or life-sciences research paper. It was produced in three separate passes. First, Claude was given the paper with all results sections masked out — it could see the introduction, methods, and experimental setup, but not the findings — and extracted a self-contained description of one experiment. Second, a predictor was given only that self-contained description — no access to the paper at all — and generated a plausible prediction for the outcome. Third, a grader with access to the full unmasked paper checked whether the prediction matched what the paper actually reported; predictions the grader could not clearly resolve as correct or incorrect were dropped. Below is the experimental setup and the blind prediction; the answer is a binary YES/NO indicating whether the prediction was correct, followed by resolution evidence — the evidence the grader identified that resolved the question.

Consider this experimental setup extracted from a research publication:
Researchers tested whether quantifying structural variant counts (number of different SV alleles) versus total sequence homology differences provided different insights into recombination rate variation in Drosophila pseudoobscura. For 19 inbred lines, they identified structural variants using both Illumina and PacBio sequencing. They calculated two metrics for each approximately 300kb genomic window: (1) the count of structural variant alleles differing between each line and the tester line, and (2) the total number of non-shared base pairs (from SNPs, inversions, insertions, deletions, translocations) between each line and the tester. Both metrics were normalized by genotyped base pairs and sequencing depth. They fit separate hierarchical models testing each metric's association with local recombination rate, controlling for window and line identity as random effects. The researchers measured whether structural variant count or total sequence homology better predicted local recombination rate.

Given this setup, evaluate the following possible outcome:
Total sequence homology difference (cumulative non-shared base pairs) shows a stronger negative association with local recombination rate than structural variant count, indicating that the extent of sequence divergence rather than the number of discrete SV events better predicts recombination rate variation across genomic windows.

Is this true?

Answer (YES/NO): NO